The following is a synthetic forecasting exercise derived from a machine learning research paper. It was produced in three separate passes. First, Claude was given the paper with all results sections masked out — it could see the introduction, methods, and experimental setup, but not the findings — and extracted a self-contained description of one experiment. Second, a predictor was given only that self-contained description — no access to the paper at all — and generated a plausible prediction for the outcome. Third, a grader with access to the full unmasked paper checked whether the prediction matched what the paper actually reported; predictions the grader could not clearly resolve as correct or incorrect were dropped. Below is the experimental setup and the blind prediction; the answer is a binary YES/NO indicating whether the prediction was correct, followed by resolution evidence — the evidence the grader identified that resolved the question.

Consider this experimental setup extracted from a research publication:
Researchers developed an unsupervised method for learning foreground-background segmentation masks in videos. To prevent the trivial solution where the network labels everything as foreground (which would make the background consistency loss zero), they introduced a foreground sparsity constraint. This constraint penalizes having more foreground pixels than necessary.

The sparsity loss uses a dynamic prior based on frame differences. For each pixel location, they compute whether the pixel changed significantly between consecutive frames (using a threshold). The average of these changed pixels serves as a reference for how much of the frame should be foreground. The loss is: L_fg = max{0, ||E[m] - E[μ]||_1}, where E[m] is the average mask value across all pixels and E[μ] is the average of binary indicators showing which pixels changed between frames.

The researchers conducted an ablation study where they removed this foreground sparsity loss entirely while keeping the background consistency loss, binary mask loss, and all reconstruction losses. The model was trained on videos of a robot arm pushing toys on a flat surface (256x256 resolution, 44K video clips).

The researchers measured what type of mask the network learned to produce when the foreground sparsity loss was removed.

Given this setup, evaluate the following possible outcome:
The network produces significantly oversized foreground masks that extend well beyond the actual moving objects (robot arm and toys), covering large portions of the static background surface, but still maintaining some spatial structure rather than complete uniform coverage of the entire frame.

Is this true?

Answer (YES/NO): NO